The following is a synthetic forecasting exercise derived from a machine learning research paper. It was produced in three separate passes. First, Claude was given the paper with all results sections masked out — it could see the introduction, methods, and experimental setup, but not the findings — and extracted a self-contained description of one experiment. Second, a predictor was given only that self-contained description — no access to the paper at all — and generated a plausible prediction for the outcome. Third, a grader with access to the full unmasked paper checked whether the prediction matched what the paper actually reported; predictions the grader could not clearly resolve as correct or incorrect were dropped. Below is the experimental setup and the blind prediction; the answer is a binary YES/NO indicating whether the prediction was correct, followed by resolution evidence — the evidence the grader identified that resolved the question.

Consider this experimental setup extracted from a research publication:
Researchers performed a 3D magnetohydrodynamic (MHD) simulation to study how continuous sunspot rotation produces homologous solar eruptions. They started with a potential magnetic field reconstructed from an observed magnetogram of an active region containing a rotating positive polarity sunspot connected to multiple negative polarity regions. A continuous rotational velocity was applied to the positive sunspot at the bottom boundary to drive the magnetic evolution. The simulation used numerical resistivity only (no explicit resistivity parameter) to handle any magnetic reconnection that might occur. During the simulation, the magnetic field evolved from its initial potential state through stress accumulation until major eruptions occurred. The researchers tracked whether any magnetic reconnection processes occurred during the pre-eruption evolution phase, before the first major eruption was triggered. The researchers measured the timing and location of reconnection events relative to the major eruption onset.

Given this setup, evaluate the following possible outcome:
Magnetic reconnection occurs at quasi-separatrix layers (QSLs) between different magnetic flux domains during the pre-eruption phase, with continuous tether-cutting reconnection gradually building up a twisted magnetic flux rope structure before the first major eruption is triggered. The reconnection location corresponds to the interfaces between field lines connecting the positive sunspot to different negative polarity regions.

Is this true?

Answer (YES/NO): NO